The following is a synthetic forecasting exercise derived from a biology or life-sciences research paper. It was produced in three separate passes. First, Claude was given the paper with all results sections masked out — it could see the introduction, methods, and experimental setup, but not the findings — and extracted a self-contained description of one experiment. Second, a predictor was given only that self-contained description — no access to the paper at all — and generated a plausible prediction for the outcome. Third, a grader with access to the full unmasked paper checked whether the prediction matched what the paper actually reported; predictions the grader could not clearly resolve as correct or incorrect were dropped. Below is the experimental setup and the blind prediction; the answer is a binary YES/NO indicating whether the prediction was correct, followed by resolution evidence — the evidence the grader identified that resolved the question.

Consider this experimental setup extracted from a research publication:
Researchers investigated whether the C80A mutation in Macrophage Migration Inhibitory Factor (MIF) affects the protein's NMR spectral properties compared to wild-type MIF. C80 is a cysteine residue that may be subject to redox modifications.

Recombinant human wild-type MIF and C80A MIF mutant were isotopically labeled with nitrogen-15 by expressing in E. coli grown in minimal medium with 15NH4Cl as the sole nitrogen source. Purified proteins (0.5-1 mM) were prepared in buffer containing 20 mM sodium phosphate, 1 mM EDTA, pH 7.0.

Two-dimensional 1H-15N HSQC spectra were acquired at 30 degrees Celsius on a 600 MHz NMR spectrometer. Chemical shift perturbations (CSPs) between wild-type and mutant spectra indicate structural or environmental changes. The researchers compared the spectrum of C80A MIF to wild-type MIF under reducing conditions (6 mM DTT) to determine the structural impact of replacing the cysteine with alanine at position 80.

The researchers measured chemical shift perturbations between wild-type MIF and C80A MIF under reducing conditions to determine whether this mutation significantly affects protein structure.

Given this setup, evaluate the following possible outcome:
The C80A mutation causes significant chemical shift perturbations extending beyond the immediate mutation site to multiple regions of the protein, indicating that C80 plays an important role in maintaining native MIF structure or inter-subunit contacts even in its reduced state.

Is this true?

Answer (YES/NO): YES